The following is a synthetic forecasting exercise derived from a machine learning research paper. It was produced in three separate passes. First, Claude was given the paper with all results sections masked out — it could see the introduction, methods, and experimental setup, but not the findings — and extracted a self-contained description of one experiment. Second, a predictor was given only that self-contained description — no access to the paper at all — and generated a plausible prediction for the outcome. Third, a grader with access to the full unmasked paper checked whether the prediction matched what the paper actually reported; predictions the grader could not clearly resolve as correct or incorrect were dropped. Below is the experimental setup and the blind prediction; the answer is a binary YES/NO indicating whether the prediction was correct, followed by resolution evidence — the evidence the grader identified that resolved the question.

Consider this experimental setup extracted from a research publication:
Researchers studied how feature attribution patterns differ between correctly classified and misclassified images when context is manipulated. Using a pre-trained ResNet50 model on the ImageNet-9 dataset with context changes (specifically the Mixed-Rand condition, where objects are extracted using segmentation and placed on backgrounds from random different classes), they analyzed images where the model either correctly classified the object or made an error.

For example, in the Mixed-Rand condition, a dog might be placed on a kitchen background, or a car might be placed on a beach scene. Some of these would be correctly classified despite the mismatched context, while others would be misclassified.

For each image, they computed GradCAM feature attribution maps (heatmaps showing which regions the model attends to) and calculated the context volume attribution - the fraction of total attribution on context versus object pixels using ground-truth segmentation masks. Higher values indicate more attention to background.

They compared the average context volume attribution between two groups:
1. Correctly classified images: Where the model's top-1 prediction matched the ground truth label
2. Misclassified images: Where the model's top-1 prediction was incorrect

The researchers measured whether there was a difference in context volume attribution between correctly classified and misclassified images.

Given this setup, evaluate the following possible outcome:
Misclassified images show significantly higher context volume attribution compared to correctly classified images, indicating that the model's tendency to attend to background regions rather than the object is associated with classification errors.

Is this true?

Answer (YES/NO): YES